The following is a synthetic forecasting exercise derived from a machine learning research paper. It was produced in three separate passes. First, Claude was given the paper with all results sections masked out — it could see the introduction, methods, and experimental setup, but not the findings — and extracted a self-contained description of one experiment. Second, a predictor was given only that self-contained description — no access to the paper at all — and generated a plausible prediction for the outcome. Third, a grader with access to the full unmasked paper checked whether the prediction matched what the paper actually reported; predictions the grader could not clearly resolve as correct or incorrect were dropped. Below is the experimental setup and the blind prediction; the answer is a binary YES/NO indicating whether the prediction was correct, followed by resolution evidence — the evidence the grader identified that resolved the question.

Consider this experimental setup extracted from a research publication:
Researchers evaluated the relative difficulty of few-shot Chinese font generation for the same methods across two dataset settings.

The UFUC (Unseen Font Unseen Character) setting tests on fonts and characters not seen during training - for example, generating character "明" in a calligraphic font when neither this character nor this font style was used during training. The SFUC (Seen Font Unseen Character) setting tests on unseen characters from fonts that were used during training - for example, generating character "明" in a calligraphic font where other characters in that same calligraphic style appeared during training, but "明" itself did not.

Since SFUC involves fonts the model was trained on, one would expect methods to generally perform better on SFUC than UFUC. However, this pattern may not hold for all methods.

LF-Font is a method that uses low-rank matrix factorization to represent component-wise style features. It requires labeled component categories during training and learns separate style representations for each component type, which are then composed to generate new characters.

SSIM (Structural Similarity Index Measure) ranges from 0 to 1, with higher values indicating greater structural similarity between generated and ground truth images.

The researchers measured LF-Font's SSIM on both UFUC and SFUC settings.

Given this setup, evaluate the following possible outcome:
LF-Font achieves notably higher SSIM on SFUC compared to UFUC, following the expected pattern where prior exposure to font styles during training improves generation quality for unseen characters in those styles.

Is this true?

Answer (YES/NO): NO